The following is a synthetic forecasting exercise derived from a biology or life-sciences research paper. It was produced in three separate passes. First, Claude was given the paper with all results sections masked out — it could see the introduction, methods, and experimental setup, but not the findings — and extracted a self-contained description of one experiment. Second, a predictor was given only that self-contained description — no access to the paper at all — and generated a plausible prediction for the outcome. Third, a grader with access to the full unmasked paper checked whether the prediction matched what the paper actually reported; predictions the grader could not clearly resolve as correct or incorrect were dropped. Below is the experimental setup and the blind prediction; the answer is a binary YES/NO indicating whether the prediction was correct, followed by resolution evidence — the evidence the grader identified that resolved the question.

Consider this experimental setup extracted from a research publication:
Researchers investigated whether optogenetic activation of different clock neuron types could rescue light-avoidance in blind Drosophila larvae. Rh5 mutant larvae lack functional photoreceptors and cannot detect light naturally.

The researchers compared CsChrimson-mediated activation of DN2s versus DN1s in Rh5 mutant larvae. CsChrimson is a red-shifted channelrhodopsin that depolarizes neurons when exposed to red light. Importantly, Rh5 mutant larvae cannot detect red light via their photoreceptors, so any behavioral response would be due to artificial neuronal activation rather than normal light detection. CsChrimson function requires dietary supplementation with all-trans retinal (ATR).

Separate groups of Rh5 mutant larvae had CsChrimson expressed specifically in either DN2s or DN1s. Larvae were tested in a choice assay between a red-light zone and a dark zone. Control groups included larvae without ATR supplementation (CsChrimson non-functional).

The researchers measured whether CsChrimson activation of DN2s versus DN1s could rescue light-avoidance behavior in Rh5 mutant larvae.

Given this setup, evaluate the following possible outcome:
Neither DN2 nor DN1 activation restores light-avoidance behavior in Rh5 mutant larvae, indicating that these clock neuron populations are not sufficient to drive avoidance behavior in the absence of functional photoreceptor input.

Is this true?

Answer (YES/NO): NO